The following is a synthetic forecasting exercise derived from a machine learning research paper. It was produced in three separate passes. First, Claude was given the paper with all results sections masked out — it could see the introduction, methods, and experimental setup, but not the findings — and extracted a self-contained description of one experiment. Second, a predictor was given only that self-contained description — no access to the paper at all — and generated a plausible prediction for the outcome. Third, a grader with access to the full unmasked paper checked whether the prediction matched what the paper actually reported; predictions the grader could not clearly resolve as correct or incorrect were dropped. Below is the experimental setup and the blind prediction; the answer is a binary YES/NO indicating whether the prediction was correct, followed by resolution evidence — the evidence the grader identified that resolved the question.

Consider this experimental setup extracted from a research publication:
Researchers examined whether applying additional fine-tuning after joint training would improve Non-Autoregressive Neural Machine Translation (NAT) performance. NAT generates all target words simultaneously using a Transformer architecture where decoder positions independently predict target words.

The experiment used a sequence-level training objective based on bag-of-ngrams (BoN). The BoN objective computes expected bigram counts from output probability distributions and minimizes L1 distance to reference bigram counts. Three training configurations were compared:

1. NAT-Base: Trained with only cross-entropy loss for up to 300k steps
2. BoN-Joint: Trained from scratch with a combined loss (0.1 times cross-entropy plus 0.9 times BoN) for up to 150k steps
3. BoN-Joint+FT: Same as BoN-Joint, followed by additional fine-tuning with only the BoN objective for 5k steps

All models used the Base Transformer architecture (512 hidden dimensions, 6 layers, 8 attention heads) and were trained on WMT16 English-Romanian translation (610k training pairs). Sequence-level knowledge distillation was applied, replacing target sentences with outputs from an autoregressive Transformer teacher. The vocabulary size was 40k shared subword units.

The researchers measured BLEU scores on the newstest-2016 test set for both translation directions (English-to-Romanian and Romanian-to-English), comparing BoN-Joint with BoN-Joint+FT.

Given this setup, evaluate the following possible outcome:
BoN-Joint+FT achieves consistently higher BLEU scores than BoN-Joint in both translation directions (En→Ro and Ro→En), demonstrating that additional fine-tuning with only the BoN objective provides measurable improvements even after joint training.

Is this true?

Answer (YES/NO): YES